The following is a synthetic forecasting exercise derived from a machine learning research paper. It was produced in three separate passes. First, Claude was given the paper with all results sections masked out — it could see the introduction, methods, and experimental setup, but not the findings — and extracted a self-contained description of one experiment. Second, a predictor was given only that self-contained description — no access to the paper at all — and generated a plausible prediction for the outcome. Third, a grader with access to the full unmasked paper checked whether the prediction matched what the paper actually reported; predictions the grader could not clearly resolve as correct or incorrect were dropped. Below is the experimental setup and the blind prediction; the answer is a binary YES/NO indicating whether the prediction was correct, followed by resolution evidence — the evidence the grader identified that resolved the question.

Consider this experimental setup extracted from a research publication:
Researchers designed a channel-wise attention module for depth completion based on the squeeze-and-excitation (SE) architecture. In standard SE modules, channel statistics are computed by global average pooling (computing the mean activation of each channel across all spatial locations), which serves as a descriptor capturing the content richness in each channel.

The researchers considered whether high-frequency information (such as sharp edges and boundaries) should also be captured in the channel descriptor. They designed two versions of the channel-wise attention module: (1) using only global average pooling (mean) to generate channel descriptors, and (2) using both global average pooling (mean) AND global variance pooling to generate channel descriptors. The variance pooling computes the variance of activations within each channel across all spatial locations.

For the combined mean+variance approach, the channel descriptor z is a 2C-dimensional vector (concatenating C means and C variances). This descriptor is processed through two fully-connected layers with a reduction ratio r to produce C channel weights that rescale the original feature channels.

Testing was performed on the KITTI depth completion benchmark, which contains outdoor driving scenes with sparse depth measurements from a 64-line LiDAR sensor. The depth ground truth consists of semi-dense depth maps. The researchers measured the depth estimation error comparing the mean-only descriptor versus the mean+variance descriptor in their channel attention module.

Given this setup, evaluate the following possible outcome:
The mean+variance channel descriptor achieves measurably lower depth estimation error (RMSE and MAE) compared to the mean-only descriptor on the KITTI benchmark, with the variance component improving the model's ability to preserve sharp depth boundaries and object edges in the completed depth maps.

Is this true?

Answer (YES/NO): NO